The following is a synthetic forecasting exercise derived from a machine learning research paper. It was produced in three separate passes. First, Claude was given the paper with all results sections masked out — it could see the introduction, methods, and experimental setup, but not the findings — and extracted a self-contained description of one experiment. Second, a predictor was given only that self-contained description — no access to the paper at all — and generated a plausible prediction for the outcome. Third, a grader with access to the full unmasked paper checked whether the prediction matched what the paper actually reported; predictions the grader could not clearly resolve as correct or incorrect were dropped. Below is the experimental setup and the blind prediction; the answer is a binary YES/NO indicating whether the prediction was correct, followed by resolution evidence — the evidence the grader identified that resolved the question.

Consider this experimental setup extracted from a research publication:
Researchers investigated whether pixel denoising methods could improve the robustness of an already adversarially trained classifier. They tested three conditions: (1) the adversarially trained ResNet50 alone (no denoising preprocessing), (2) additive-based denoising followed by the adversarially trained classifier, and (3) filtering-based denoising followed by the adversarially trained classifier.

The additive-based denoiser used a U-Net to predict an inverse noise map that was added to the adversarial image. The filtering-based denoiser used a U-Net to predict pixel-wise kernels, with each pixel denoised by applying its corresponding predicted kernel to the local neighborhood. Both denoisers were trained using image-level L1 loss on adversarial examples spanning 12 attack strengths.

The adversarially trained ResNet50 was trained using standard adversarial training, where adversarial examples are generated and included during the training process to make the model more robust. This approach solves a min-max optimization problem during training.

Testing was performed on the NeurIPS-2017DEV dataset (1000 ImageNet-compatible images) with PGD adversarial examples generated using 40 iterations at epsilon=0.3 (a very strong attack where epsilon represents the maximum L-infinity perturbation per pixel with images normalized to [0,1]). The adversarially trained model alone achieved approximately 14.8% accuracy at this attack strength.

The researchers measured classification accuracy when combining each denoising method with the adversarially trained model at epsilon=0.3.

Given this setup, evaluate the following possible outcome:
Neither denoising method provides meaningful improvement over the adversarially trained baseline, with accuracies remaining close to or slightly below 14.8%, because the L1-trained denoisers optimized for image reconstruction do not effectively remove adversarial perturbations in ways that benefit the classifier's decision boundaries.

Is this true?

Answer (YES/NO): NO